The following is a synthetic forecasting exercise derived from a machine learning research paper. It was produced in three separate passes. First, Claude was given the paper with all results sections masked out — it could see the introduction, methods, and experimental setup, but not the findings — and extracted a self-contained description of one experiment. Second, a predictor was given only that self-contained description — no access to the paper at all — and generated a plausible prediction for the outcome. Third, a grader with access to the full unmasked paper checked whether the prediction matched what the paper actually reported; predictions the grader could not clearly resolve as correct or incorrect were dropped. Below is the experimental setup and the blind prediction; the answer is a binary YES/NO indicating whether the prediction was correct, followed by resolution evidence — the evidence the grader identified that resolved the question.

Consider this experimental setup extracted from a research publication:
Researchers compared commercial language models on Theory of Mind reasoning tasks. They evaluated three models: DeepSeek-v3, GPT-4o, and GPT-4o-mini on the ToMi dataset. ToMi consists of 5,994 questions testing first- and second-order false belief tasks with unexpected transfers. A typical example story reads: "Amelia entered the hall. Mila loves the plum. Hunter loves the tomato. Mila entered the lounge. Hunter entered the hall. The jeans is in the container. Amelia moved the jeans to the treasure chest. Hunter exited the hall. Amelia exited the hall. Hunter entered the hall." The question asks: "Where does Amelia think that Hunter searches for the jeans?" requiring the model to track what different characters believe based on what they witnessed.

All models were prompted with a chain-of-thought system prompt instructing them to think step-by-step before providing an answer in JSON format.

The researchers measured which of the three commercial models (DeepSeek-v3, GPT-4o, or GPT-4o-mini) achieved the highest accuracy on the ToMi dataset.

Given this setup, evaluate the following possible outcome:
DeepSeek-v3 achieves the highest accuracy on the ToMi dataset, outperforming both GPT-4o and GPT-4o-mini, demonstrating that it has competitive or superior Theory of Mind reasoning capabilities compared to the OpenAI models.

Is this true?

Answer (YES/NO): NO